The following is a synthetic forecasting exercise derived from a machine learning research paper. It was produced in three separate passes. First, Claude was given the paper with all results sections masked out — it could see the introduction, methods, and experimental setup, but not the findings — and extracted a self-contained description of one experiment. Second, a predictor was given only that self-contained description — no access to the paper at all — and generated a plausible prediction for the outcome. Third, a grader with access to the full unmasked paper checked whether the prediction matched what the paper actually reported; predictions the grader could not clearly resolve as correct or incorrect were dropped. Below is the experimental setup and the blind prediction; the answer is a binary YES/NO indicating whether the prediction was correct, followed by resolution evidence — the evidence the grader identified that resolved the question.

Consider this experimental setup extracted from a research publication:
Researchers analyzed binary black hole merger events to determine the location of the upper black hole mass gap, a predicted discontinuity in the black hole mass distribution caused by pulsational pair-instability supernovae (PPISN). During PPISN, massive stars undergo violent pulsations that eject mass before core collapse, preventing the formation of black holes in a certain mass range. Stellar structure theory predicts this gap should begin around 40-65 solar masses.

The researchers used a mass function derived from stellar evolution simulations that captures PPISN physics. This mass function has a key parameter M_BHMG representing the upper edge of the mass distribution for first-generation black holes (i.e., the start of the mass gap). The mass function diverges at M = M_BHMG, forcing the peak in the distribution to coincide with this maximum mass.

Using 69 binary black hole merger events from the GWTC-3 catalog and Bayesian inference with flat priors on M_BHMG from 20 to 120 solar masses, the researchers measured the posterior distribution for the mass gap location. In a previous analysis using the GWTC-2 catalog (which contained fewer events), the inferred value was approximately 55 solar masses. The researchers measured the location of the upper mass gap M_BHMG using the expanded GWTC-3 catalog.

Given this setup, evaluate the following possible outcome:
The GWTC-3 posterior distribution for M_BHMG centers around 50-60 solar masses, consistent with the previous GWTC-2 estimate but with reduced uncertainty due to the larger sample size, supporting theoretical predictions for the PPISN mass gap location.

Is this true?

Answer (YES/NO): NO